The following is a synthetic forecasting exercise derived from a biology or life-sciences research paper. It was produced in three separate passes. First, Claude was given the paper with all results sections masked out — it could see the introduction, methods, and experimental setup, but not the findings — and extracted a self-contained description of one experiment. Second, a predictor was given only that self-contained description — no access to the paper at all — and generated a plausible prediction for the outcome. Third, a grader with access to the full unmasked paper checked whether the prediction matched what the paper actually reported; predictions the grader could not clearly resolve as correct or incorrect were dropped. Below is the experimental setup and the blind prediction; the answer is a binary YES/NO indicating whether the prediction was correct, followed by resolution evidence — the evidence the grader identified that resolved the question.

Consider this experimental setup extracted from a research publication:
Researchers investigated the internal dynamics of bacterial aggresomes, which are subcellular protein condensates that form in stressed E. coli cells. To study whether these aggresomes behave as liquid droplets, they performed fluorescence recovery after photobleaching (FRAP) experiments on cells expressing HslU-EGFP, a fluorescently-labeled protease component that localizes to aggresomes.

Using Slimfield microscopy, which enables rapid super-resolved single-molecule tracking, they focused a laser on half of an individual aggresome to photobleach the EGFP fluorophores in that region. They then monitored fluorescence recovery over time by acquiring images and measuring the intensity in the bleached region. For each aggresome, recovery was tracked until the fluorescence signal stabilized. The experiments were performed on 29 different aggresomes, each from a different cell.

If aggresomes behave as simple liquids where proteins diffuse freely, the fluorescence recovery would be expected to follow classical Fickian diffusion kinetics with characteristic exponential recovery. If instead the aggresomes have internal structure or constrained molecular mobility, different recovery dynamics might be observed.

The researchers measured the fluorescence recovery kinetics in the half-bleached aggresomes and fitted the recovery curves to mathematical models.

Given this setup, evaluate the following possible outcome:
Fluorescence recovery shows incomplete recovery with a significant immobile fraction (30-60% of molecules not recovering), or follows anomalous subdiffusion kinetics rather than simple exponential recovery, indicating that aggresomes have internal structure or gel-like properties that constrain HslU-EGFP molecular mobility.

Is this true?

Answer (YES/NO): YES